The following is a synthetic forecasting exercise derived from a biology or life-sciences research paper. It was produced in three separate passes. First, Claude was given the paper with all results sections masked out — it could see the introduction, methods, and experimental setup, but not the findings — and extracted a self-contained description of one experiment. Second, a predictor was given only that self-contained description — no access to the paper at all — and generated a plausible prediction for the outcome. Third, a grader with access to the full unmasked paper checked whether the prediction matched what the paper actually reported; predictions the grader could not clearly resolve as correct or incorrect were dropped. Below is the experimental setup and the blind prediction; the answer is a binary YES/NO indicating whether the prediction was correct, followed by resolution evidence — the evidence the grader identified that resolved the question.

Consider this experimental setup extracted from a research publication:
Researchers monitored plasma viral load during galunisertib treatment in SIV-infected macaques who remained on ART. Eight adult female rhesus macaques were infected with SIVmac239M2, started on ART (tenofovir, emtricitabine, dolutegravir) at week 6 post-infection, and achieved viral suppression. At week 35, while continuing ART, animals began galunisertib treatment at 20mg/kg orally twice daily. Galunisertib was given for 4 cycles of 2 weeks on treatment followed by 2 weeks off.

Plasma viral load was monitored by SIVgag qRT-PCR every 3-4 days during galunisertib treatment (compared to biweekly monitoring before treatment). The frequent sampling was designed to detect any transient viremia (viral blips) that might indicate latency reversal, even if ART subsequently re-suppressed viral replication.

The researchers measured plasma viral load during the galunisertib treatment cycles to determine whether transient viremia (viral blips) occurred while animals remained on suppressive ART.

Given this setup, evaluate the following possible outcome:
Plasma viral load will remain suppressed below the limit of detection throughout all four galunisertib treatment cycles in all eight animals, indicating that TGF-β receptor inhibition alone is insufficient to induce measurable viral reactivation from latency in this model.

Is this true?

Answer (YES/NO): NO